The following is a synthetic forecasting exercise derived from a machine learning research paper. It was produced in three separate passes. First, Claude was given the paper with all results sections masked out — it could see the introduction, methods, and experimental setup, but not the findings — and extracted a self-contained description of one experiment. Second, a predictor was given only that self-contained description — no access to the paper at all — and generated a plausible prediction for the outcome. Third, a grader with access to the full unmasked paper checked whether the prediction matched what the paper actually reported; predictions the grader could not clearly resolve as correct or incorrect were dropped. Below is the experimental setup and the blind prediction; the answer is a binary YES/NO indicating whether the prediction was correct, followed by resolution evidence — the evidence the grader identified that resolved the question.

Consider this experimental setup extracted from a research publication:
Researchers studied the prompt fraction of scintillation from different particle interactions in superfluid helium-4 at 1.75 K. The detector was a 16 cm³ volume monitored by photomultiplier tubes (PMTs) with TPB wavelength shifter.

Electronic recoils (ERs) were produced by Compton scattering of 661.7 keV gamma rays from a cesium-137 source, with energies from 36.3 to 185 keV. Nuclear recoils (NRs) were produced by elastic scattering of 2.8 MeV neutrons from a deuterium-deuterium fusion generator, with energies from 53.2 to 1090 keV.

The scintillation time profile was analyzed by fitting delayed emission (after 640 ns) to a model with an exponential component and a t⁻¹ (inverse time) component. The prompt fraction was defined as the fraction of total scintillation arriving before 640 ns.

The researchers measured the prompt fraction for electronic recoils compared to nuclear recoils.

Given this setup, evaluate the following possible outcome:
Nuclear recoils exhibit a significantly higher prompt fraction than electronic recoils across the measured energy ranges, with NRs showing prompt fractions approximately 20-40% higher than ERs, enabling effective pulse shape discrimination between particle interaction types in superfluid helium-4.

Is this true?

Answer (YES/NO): NO